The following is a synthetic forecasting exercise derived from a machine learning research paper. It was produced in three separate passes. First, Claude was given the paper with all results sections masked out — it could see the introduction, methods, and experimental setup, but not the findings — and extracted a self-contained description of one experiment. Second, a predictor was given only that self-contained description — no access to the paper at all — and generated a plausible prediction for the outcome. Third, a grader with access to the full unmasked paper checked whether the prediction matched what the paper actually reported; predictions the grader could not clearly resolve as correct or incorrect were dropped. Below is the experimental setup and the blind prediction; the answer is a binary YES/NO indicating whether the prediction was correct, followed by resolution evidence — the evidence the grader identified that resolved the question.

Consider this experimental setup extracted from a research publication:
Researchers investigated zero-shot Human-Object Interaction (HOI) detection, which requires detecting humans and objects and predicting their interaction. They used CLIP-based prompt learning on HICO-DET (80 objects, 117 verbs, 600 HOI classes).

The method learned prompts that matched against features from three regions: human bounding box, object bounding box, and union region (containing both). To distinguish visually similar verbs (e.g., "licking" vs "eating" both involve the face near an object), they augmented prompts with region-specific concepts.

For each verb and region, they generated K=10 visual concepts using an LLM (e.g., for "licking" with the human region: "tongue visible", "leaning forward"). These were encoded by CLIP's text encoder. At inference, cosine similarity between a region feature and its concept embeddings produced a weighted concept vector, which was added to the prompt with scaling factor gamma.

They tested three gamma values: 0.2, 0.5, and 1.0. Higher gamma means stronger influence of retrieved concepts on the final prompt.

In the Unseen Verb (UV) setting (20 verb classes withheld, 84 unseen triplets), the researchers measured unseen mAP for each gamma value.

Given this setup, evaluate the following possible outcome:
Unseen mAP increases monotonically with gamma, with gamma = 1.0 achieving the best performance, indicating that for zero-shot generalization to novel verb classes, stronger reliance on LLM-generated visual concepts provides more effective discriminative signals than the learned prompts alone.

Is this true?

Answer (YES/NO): NO